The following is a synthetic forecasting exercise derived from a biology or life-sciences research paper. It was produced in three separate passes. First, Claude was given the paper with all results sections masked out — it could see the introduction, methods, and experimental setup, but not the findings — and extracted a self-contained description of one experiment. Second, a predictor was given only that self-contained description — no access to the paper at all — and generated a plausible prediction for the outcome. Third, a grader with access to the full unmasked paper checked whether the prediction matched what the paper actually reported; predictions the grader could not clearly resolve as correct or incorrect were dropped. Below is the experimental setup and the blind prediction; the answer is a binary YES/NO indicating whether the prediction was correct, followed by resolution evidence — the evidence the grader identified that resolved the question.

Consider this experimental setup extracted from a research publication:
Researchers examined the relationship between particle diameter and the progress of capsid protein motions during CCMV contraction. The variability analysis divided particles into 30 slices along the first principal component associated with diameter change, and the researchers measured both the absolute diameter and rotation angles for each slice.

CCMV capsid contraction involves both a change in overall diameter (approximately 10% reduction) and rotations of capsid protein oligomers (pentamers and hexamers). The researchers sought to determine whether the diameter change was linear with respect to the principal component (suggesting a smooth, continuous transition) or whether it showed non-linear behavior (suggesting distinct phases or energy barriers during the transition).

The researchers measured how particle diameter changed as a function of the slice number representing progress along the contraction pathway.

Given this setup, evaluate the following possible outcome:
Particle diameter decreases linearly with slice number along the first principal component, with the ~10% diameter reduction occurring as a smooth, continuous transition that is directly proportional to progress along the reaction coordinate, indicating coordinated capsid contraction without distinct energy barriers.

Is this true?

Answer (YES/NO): NO